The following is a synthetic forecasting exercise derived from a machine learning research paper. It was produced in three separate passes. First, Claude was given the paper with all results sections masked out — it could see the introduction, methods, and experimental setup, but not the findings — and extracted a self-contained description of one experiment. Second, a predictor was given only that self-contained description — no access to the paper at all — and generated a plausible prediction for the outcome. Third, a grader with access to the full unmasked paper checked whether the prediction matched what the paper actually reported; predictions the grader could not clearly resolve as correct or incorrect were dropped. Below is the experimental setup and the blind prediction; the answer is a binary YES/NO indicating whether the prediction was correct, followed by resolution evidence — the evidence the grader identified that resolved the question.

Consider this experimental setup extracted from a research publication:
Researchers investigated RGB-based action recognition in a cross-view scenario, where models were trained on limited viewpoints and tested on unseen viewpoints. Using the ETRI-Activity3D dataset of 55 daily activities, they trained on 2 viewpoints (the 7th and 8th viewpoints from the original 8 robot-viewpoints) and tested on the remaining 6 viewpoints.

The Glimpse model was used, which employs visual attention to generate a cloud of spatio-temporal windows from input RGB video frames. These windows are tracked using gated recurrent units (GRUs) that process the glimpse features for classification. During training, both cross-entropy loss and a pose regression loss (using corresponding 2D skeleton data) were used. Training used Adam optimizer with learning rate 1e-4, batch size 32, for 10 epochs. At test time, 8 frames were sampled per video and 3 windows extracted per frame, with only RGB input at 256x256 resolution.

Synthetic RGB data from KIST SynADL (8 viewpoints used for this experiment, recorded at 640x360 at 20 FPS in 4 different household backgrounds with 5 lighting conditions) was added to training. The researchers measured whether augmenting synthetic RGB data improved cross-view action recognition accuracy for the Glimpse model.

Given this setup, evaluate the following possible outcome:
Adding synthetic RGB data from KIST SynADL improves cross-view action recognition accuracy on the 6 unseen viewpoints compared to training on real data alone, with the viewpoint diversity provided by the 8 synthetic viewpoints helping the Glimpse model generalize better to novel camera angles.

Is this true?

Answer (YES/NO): YES